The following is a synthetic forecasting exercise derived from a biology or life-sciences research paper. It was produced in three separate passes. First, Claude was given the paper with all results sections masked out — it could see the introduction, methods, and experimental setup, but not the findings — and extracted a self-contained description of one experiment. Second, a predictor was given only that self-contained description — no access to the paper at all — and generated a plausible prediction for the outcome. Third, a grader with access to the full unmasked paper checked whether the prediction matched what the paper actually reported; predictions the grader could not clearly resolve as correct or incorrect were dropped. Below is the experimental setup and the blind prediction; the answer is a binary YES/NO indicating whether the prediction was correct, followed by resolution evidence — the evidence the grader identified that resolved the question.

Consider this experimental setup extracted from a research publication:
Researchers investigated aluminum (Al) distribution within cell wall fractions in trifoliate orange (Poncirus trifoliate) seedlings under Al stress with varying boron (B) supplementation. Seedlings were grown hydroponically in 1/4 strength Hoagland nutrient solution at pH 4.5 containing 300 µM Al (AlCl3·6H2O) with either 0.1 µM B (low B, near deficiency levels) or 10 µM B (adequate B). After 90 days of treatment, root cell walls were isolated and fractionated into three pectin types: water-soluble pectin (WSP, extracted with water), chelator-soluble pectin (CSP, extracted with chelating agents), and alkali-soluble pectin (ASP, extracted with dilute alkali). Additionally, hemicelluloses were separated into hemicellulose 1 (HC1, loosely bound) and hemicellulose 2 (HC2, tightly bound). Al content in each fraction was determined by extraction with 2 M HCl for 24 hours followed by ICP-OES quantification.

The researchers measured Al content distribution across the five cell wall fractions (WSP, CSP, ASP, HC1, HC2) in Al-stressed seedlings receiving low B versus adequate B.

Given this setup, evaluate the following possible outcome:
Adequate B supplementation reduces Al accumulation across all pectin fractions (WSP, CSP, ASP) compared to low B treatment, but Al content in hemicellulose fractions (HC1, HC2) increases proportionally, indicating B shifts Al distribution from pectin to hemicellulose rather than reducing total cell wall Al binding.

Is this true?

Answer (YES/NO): NO